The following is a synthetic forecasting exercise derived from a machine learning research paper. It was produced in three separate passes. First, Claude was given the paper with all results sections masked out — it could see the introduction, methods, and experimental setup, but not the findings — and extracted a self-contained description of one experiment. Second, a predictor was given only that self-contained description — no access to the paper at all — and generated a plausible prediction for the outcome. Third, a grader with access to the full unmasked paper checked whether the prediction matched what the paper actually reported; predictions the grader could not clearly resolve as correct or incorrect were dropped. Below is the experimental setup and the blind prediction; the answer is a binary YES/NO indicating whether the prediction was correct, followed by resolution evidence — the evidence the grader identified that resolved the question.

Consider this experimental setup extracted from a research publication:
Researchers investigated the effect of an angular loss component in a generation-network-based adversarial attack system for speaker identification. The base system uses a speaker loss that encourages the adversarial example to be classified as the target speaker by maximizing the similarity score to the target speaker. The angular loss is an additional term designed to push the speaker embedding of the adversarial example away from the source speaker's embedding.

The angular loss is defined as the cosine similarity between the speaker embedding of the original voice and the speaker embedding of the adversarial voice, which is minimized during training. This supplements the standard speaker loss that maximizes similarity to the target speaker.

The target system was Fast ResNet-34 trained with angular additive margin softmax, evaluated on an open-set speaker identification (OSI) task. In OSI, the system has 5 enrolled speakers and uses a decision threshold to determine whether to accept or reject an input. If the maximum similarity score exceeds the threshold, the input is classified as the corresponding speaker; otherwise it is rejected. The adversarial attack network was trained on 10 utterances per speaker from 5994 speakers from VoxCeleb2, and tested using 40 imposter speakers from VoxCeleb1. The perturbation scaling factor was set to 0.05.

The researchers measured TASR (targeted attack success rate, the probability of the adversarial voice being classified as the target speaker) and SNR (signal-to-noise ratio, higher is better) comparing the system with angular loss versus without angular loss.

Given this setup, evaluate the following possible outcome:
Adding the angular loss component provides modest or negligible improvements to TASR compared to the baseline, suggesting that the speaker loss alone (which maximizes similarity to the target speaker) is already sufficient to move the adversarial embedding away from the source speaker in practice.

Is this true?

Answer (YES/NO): YES